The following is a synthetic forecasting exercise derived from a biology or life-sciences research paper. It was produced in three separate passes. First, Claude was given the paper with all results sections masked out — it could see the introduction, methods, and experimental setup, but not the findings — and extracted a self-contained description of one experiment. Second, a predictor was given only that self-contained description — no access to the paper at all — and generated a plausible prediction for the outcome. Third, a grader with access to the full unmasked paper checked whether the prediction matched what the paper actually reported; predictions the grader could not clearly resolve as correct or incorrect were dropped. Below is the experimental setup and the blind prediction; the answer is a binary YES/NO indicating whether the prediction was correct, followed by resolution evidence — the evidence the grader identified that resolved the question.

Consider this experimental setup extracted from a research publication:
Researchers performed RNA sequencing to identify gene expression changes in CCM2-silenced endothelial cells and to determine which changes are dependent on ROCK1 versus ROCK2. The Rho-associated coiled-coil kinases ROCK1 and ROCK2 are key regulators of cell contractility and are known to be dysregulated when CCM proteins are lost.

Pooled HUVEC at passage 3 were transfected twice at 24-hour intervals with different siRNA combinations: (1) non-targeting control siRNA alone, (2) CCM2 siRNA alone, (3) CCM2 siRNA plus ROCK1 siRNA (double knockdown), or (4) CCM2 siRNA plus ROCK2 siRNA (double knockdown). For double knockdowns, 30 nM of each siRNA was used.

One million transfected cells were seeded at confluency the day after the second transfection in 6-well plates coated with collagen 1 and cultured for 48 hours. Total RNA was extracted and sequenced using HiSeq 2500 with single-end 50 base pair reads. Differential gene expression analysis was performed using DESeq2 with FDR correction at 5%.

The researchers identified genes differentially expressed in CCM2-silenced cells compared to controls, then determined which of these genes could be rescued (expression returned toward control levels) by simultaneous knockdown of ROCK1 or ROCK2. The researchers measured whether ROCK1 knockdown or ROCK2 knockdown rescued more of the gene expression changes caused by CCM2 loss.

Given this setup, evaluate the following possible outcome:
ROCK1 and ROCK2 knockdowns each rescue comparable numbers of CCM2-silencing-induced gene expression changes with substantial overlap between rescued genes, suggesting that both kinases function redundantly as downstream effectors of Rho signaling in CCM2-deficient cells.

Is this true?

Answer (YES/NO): NO